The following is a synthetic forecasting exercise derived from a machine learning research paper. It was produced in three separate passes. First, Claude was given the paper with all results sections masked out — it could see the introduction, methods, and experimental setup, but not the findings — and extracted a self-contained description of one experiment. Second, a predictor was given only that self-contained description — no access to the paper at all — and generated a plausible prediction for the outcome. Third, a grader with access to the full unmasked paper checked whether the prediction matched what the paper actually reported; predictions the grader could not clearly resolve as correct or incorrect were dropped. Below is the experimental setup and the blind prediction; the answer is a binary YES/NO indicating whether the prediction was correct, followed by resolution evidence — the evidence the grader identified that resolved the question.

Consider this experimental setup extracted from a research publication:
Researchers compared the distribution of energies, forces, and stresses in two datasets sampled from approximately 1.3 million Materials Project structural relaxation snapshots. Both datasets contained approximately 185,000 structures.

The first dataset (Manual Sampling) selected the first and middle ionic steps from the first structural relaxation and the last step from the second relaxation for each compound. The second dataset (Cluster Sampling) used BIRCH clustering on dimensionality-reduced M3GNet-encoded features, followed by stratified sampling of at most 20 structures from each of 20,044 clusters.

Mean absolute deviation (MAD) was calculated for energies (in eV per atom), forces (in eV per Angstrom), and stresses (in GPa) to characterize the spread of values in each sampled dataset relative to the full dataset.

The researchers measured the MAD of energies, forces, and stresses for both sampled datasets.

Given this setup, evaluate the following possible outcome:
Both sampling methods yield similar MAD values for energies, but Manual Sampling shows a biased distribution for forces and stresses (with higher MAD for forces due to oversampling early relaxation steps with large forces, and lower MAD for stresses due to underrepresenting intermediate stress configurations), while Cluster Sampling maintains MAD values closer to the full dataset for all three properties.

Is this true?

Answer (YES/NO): NO